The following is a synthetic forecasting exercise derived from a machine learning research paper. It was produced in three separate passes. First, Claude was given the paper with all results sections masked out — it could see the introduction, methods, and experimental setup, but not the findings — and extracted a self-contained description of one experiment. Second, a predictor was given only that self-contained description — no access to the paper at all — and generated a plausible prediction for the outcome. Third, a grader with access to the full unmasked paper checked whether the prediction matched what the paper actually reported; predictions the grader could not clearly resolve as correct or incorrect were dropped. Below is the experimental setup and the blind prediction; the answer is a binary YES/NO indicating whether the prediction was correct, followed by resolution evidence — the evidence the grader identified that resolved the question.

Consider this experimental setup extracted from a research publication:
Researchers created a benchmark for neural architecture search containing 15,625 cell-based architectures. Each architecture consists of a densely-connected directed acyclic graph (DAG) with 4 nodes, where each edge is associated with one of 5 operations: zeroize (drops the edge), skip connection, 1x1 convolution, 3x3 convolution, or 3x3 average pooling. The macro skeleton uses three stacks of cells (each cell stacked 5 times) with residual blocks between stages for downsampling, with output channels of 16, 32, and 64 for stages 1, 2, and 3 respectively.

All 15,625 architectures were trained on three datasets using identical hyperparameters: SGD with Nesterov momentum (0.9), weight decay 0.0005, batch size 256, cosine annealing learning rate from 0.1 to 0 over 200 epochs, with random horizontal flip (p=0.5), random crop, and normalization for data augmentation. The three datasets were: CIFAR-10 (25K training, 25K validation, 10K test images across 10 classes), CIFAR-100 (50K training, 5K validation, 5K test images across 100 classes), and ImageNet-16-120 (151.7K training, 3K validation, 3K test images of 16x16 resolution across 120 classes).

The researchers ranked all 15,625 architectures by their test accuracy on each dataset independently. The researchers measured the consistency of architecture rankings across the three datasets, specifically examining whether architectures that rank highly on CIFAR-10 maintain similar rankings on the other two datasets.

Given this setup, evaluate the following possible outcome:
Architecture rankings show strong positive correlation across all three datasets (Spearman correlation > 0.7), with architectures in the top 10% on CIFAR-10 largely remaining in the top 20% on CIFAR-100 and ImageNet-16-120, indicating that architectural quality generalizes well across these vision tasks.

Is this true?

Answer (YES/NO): NO